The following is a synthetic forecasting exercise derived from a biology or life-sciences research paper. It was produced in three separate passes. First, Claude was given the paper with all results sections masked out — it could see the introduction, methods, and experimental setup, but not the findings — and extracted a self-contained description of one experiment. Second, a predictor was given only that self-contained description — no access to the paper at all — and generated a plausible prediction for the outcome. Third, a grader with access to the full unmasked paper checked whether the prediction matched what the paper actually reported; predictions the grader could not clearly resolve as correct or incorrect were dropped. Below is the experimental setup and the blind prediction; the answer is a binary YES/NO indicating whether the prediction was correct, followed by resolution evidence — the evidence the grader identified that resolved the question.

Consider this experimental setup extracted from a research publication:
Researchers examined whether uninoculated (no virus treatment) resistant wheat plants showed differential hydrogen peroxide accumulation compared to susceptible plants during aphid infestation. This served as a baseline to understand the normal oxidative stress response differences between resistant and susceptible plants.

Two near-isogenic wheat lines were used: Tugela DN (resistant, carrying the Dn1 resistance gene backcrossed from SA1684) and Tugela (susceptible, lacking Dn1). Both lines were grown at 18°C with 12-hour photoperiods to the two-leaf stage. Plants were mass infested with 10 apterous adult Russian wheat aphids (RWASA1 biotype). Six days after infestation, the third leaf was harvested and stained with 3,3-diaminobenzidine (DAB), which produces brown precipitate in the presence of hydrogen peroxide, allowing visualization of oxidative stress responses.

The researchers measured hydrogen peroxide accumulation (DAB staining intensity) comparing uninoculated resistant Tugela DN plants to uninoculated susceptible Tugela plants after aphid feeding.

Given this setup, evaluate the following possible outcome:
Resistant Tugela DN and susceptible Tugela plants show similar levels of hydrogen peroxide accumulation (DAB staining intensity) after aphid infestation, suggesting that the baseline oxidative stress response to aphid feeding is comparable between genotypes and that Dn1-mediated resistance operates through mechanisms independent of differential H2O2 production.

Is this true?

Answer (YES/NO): NO